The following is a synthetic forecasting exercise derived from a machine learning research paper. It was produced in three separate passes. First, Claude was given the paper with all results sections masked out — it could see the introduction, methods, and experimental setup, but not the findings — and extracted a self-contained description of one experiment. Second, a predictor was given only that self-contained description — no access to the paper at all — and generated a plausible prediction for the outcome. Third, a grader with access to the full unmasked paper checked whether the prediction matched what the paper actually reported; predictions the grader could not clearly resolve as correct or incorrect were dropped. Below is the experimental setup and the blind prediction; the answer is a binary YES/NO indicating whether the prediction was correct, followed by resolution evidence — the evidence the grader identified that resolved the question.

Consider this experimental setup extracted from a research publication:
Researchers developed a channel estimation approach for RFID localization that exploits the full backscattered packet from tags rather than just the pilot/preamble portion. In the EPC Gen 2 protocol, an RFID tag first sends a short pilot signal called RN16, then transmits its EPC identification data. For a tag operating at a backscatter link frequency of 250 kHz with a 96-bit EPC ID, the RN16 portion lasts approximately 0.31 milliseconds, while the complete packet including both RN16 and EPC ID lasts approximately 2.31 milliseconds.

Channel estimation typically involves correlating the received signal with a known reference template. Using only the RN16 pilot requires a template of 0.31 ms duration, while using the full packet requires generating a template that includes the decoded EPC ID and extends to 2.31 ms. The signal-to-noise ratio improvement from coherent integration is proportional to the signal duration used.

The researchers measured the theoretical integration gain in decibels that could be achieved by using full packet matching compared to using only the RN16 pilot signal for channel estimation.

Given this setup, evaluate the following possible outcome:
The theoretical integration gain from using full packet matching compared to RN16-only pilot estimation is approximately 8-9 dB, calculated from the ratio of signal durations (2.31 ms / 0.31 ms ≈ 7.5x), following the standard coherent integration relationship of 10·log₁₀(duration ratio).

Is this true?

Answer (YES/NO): YES